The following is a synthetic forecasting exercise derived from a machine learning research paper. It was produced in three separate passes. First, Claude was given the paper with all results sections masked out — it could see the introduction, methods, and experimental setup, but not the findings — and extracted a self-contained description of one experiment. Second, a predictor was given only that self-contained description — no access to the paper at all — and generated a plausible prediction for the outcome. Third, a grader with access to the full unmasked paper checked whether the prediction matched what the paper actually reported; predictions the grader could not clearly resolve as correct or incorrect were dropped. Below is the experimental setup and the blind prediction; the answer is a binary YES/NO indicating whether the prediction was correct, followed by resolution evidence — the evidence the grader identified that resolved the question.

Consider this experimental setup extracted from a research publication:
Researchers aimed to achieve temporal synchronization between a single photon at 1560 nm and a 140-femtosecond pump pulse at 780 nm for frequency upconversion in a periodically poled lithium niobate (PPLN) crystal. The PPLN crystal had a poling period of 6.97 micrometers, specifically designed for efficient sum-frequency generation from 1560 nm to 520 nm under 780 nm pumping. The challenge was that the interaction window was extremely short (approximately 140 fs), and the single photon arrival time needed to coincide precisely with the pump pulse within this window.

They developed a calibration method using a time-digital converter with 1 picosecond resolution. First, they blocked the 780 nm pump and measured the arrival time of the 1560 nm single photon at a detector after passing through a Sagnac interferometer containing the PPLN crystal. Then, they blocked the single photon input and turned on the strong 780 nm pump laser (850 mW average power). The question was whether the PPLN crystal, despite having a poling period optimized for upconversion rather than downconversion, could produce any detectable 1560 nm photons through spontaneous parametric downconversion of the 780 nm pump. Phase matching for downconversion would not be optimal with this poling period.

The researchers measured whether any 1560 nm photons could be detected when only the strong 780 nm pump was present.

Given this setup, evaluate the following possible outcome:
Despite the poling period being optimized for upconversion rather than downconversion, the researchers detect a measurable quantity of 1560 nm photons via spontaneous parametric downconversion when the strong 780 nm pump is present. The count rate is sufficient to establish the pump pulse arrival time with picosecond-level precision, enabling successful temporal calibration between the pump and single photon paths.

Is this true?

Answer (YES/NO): YES